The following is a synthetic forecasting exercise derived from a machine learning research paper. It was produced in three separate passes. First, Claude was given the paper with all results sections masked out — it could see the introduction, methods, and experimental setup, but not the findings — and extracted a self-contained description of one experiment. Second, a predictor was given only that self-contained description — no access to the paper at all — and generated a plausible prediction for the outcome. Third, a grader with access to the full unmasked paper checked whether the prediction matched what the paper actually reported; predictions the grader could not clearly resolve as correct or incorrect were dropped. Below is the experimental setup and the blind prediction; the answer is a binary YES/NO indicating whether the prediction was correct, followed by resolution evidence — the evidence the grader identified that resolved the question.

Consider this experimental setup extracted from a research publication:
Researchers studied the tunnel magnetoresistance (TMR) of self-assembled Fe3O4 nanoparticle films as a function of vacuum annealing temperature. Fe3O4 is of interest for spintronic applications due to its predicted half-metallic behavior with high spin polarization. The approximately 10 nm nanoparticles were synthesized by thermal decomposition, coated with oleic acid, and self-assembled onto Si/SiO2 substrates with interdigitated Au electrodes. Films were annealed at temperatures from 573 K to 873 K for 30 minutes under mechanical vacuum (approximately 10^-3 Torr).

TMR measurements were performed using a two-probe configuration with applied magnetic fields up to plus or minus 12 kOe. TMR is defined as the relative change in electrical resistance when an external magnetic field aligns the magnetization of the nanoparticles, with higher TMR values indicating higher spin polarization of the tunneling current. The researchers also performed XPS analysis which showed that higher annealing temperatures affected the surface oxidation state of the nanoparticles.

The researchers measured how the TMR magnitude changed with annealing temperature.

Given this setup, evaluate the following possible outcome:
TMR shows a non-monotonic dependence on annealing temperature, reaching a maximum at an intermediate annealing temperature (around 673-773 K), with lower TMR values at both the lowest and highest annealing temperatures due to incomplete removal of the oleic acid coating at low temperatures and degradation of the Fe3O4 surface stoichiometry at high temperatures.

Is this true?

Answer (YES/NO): NO